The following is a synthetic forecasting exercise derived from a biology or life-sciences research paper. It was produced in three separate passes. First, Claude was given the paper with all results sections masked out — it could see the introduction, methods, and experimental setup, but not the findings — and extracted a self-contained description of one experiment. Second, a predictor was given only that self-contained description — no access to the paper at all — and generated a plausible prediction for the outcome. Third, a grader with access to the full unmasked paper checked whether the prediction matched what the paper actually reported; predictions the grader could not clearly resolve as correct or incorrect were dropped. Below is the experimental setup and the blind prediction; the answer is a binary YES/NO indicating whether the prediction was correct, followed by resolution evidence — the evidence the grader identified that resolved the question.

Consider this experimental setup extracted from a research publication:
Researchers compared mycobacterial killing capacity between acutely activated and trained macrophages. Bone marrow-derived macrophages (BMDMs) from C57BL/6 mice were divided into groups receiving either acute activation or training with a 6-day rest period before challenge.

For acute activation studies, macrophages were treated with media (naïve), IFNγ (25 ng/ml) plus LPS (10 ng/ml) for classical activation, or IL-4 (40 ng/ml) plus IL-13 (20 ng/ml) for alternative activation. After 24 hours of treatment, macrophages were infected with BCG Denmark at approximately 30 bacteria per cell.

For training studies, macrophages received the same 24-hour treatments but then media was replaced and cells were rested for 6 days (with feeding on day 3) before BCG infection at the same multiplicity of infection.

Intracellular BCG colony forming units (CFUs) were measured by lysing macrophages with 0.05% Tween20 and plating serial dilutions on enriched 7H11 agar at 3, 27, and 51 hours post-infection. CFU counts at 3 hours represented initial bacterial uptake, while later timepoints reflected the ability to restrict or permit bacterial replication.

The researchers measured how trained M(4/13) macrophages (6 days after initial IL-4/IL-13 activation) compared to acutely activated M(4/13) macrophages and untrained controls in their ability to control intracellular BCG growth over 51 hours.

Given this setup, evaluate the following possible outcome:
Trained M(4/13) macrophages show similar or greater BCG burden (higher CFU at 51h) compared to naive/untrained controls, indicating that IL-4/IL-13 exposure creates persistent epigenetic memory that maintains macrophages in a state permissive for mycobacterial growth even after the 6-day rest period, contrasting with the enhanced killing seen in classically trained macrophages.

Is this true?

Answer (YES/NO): NO